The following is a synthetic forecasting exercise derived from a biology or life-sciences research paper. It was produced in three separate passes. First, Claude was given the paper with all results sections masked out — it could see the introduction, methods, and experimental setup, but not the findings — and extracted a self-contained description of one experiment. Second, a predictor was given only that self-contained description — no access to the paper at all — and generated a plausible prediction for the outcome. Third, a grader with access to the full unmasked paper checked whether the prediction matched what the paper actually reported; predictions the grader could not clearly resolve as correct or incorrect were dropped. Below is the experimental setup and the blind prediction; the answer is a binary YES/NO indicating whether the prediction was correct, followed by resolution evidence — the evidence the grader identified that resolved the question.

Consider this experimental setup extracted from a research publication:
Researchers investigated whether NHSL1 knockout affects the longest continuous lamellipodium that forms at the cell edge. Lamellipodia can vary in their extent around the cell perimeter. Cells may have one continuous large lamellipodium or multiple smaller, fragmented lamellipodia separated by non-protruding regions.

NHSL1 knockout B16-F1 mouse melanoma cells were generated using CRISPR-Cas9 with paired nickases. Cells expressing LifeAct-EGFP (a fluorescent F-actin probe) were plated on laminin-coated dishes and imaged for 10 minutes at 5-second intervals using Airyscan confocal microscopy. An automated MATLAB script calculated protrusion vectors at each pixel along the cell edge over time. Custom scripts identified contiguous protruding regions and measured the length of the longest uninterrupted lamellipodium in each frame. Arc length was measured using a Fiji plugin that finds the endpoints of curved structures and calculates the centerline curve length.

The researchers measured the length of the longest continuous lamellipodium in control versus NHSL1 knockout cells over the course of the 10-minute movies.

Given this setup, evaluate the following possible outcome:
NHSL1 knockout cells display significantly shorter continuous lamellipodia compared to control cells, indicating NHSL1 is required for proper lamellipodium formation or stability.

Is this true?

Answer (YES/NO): NO